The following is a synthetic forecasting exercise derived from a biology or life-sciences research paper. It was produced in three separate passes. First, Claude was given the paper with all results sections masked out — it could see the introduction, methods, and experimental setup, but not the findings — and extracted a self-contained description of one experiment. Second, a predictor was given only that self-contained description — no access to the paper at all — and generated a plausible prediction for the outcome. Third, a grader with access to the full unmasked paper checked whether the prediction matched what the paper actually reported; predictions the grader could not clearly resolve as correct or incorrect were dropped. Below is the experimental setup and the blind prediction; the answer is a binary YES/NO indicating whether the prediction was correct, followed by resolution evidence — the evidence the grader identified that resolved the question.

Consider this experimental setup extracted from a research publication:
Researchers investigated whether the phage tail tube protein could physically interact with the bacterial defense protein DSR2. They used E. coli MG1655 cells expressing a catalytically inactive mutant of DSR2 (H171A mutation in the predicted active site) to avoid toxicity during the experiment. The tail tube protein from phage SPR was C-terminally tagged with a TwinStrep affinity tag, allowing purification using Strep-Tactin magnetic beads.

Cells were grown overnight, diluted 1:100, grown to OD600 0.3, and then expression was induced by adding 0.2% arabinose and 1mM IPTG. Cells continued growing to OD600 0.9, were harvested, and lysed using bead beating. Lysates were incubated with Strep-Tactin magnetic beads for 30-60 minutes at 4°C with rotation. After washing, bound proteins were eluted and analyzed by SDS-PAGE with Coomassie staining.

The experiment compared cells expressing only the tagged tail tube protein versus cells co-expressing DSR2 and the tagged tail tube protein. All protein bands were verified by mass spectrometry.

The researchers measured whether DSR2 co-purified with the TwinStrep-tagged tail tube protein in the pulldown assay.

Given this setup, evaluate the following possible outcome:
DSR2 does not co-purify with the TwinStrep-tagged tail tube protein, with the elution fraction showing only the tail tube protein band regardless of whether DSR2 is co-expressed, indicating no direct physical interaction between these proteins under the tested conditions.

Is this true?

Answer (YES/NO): NO